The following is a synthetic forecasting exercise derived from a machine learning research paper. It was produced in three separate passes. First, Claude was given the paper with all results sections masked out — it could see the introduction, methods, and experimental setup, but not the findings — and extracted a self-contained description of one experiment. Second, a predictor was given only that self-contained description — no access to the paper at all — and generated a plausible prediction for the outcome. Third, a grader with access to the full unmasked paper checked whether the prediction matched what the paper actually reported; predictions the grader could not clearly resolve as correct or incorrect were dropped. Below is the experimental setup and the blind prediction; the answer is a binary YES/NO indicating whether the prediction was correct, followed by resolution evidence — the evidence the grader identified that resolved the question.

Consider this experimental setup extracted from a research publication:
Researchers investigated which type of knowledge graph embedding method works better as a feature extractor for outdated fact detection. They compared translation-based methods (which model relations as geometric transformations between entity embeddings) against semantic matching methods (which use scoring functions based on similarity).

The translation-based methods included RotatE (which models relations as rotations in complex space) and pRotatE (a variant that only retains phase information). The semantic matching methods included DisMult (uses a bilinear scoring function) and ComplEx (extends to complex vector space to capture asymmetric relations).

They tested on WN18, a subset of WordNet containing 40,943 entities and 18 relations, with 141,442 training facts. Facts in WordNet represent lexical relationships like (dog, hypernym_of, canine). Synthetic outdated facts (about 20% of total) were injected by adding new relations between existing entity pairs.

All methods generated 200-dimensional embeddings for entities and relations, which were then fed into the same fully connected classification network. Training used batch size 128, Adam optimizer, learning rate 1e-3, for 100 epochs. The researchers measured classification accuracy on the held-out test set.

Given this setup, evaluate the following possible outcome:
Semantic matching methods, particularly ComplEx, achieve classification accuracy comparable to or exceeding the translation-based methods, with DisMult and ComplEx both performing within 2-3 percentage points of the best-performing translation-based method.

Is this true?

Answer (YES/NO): YES